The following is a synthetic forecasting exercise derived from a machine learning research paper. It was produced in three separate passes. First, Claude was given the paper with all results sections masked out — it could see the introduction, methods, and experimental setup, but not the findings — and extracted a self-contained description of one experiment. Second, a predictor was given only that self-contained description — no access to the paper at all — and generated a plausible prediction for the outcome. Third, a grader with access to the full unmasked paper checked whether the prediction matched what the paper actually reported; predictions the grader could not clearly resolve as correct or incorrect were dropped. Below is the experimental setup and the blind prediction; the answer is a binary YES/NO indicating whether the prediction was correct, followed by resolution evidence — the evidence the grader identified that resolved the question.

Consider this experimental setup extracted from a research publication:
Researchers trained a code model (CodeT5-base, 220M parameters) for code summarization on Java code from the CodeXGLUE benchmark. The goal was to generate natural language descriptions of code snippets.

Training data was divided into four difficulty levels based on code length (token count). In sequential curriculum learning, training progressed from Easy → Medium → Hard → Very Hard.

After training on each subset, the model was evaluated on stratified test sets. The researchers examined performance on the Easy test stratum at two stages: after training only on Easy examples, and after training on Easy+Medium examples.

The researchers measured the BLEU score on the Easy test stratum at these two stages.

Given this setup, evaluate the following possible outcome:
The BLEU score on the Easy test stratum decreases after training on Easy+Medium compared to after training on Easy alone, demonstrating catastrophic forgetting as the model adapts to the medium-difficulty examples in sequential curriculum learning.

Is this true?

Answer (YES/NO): NO